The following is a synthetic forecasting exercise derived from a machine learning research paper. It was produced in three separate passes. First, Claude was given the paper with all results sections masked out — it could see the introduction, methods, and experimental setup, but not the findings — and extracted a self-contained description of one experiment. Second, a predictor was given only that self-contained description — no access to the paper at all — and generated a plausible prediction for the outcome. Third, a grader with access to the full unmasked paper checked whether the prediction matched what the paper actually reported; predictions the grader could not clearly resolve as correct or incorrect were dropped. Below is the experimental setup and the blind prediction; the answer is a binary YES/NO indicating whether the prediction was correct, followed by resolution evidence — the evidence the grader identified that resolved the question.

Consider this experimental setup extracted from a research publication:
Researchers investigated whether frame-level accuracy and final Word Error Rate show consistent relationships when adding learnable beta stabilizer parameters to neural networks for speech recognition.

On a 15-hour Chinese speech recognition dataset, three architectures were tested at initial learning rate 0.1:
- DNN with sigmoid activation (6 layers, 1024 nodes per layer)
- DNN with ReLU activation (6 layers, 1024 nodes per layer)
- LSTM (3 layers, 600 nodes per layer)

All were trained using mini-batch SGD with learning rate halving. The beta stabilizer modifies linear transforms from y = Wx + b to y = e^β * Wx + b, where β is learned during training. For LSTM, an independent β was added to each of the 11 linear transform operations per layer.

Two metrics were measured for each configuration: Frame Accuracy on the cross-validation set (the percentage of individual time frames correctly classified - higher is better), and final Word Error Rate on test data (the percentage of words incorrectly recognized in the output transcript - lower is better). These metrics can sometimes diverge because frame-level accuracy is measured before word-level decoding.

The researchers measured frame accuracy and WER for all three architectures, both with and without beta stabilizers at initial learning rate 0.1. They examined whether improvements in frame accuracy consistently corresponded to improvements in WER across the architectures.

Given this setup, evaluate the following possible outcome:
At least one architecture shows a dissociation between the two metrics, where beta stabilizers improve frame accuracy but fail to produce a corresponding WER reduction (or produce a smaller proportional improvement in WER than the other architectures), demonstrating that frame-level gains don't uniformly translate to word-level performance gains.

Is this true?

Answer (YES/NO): NO